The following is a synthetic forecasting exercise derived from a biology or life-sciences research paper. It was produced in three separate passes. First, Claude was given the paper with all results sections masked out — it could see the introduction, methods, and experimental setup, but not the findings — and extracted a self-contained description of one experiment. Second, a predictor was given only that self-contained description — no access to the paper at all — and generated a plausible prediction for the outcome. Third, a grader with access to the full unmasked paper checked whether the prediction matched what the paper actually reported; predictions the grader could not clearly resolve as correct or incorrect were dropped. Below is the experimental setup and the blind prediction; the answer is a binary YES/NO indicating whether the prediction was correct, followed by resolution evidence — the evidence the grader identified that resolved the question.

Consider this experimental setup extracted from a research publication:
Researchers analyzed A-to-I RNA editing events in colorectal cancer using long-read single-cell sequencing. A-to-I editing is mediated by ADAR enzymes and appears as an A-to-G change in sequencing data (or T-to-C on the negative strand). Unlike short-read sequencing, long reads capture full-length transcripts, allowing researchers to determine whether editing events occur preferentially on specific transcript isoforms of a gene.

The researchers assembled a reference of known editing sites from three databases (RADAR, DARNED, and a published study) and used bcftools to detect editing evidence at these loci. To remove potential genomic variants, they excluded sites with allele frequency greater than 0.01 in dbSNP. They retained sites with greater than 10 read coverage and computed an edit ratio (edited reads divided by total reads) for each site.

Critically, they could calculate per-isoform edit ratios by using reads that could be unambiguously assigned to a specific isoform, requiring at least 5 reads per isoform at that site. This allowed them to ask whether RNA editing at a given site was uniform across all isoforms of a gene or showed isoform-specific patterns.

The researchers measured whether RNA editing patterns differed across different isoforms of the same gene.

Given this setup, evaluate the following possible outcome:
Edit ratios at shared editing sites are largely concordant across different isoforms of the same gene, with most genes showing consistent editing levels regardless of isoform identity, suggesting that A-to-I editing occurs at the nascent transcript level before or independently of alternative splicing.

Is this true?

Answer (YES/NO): NO